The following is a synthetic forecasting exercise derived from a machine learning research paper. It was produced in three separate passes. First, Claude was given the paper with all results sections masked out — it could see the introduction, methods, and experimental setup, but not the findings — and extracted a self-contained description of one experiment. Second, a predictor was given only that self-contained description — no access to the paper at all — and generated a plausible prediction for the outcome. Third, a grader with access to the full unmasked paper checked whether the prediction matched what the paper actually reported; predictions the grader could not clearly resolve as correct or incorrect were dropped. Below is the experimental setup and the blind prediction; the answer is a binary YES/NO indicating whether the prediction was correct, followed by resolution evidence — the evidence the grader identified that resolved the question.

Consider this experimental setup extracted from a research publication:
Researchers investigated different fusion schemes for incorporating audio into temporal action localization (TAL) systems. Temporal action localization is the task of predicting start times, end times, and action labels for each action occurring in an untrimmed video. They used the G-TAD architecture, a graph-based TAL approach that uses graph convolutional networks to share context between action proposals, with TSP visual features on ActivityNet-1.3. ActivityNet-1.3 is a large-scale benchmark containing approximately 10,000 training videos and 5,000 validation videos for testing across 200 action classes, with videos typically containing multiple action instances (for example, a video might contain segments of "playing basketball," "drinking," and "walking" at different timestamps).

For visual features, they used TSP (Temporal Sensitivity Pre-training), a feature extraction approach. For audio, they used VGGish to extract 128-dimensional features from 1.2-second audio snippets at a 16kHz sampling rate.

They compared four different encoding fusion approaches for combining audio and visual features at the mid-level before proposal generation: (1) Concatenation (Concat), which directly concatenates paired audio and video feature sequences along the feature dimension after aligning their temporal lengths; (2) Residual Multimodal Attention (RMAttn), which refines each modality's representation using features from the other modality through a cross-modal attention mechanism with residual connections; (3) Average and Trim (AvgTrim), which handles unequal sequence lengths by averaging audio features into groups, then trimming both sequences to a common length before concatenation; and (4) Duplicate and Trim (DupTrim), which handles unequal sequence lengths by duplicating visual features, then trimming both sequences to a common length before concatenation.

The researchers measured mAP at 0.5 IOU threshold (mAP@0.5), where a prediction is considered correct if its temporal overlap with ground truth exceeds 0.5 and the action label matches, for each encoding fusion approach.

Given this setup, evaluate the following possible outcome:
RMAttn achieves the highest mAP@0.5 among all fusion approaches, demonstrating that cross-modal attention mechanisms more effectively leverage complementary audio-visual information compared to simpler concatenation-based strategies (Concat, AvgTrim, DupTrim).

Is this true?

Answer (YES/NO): YES